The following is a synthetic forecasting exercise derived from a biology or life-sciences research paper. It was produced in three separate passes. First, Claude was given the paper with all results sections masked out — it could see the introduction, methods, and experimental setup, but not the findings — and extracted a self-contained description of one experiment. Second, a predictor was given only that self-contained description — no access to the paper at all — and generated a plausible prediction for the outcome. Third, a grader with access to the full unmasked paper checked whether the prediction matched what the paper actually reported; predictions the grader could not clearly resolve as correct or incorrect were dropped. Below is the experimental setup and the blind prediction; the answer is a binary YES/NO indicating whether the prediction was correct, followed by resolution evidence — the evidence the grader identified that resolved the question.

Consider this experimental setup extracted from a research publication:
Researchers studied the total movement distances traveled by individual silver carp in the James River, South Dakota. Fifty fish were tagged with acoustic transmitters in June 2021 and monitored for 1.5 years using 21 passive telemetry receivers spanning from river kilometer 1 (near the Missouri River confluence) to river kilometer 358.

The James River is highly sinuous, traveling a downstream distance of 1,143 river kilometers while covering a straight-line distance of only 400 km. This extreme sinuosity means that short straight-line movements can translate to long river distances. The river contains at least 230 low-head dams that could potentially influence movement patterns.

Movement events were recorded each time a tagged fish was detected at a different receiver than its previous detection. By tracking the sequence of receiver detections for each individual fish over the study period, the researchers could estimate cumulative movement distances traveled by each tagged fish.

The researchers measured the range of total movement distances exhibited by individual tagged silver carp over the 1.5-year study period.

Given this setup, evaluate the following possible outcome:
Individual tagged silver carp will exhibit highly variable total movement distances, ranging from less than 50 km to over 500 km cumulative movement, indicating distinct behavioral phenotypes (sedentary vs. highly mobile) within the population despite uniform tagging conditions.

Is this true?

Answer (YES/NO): YES